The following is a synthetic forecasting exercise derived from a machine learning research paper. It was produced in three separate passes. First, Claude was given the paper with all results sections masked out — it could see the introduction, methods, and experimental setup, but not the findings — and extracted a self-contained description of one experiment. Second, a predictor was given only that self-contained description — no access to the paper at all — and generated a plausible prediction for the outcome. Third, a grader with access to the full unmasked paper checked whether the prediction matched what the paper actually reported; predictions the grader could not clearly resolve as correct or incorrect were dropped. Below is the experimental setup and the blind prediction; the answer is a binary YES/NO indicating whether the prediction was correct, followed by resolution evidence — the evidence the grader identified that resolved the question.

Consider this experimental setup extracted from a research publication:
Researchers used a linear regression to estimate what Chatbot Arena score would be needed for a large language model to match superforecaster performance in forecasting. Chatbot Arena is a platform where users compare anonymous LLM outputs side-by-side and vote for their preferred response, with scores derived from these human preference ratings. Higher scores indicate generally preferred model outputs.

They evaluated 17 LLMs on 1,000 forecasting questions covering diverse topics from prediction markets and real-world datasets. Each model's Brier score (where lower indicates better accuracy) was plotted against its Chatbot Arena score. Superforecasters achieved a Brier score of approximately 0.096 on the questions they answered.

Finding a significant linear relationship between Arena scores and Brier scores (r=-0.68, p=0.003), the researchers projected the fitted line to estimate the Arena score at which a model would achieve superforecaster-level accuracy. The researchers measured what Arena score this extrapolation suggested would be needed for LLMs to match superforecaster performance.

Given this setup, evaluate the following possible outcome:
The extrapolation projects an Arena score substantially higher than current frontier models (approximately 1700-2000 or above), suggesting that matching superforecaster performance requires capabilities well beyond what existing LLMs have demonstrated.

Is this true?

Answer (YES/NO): NO